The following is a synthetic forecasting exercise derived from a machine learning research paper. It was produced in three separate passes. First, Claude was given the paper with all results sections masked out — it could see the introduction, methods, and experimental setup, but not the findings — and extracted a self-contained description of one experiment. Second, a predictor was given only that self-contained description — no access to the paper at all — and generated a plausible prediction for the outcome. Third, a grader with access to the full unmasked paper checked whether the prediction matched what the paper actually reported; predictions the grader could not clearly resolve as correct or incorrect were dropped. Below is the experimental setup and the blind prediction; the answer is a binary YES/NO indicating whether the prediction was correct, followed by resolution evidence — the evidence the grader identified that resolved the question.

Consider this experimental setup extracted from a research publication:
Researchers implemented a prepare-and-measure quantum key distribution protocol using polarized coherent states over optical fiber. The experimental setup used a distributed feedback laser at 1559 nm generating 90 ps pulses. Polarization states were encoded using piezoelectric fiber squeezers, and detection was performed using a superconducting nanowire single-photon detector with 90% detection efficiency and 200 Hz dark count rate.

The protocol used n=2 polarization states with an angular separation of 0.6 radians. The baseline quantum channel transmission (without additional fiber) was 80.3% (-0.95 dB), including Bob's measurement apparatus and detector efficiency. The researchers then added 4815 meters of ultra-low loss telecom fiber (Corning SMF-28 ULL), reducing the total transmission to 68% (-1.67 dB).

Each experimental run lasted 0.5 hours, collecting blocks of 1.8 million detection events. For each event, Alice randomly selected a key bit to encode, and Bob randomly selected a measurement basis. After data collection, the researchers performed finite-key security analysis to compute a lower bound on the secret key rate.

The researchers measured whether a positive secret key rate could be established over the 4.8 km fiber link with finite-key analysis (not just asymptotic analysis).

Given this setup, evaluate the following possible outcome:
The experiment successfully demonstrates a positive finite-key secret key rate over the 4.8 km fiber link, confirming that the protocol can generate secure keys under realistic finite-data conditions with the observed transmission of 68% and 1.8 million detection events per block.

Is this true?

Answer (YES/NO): YES